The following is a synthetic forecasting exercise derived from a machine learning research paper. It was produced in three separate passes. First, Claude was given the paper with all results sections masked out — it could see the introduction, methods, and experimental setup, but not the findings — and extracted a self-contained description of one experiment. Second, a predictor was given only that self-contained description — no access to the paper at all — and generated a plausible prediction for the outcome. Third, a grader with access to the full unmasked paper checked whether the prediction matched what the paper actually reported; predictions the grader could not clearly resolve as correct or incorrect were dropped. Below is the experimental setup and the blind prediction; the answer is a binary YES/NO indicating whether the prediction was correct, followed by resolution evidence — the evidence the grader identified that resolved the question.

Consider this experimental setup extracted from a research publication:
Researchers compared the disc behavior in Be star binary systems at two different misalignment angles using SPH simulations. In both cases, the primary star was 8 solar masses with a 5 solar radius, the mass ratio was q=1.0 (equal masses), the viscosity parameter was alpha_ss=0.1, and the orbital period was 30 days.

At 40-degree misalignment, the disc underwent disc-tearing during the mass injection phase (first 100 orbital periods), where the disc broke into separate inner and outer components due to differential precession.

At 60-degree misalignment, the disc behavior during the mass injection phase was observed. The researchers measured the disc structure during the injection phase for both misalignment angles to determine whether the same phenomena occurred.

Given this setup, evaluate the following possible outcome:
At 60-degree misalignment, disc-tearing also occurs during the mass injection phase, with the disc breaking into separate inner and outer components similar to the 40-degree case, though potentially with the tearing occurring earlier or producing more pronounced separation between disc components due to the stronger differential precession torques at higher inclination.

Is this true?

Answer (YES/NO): NO